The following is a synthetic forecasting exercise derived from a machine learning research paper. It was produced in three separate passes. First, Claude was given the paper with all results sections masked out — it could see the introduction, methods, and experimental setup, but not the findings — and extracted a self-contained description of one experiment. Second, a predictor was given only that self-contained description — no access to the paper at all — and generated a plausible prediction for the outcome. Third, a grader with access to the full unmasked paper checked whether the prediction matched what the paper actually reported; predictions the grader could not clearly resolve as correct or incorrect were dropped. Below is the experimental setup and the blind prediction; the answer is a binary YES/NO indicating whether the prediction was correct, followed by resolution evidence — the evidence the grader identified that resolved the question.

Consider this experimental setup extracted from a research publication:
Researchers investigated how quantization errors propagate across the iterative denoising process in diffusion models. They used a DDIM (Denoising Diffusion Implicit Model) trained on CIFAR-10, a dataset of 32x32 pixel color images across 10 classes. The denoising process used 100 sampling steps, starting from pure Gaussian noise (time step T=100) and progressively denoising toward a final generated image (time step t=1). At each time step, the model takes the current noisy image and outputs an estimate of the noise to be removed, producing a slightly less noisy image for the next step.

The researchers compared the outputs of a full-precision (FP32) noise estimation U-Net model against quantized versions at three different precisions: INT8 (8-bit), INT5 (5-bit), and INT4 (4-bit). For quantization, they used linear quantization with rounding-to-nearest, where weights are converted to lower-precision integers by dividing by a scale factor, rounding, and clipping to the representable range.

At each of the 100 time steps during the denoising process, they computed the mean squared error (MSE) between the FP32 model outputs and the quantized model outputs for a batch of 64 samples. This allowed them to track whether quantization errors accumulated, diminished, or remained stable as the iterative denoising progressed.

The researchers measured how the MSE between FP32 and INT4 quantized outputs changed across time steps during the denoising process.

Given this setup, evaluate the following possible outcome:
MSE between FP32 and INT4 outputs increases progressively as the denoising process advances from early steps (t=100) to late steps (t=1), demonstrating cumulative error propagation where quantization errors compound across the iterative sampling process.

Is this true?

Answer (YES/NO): YES